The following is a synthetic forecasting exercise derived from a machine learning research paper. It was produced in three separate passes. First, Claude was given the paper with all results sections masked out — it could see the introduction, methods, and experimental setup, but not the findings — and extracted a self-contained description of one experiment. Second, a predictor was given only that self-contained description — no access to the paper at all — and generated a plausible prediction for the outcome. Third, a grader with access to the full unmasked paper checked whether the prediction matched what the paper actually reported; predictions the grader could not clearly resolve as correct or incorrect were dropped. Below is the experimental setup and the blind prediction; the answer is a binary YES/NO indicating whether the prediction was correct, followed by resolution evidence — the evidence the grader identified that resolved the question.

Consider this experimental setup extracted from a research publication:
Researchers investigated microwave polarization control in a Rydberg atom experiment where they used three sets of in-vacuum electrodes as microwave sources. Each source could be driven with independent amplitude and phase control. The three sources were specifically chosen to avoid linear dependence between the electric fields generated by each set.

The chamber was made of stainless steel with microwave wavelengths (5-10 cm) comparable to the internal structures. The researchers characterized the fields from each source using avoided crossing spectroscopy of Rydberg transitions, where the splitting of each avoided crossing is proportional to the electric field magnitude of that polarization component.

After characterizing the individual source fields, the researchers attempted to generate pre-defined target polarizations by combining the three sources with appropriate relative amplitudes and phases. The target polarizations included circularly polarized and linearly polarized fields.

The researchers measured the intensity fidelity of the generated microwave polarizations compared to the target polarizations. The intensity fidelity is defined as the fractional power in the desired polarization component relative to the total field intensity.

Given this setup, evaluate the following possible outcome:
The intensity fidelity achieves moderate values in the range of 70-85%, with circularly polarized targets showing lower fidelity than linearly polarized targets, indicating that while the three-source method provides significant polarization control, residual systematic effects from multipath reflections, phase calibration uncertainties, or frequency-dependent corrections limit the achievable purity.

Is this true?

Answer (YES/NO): NO